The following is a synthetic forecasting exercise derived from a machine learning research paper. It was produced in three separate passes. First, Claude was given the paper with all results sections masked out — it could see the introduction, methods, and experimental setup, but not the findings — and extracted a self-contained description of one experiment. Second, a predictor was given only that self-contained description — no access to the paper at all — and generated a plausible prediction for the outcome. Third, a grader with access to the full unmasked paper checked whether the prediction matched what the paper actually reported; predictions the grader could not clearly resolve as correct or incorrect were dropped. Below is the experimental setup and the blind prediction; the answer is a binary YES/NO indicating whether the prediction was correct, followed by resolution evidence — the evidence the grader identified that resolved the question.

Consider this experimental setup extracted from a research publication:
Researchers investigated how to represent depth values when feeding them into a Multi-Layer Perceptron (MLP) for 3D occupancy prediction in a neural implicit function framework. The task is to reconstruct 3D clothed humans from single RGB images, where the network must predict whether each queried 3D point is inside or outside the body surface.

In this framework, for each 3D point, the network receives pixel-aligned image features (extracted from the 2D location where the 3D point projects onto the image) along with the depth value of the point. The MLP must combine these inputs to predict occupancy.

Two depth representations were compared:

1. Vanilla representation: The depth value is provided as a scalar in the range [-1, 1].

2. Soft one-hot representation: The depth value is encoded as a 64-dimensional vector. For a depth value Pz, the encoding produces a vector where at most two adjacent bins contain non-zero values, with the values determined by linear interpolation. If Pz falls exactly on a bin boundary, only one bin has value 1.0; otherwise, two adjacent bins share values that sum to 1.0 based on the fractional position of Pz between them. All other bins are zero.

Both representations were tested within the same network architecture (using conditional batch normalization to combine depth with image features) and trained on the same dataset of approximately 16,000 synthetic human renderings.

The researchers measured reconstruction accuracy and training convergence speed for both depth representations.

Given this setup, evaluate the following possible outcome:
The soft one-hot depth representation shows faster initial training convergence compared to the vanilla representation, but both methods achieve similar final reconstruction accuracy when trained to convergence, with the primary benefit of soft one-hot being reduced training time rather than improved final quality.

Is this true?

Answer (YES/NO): NO